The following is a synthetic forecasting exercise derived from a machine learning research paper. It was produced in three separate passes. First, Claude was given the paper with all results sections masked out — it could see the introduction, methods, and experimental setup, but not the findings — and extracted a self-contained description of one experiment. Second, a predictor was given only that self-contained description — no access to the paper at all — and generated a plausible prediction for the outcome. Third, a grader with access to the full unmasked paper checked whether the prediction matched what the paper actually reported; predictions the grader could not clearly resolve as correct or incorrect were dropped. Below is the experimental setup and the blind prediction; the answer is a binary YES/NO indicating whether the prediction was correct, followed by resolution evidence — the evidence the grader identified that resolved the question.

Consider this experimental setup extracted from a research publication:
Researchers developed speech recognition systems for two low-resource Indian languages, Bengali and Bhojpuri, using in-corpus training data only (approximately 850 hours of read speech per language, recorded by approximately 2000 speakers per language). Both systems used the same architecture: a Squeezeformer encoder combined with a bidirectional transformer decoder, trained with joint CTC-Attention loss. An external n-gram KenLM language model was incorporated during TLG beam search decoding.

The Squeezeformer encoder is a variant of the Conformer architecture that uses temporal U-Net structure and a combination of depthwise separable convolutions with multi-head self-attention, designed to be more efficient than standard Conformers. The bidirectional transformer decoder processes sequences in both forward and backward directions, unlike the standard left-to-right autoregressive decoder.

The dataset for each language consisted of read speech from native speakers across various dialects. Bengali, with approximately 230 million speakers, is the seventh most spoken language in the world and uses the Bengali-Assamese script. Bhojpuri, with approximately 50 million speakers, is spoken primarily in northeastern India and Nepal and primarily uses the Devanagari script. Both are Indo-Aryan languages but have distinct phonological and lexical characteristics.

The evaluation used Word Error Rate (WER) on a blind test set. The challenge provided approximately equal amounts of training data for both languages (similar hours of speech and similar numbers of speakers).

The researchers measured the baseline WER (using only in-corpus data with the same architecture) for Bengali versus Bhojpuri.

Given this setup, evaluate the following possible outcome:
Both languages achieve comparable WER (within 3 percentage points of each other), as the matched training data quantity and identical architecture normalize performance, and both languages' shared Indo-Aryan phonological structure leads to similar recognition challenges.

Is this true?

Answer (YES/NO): NO